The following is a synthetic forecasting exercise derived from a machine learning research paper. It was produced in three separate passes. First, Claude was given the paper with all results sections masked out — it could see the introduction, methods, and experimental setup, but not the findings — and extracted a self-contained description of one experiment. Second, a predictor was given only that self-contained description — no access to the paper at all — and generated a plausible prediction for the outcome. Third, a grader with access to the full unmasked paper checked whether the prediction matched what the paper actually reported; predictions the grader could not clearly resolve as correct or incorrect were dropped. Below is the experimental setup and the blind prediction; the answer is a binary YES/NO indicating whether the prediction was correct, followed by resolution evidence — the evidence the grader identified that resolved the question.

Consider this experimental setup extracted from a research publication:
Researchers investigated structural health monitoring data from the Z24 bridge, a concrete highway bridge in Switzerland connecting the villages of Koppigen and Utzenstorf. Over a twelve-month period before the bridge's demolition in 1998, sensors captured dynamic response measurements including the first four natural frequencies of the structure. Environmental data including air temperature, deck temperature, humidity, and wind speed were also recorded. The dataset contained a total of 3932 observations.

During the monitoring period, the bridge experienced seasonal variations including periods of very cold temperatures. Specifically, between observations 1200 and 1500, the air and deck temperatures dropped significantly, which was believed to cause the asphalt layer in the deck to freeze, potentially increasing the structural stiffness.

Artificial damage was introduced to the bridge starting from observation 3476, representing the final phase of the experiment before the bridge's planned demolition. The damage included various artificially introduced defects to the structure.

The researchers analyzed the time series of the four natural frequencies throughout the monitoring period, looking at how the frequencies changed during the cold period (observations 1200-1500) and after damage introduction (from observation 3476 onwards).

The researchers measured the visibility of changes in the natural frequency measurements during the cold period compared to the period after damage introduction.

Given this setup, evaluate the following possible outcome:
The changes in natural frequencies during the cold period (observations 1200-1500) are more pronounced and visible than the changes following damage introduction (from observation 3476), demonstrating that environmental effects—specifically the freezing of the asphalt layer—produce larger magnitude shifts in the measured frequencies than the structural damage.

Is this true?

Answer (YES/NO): YES